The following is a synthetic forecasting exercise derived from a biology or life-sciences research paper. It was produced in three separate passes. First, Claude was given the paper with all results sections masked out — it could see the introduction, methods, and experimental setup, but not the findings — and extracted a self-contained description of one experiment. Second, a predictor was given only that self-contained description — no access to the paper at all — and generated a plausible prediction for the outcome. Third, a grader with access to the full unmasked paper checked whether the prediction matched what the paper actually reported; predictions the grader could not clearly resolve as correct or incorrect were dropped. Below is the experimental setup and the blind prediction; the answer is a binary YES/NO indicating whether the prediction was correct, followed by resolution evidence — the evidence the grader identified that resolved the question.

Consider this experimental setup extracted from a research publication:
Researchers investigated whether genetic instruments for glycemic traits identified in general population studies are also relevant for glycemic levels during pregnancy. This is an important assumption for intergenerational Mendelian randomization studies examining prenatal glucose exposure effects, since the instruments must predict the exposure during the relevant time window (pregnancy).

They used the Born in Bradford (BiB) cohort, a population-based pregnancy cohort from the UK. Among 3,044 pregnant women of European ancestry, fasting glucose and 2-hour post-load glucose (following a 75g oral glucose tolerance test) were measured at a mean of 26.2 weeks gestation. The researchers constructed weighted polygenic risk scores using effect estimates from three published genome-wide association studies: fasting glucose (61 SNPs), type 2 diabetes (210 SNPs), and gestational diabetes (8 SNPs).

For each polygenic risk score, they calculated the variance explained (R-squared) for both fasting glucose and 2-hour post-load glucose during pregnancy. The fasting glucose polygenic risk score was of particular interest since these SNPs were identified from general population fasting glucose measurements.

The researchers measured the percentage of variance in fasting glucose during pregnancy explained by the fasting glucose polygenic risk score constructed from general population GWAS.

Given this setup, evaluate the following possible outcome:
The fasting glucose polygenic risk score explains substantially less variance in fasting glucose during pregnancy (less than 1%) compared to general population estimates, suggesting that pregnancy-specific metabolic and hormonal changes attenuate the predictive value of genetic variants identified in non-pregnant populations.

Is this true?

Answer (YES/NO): NO